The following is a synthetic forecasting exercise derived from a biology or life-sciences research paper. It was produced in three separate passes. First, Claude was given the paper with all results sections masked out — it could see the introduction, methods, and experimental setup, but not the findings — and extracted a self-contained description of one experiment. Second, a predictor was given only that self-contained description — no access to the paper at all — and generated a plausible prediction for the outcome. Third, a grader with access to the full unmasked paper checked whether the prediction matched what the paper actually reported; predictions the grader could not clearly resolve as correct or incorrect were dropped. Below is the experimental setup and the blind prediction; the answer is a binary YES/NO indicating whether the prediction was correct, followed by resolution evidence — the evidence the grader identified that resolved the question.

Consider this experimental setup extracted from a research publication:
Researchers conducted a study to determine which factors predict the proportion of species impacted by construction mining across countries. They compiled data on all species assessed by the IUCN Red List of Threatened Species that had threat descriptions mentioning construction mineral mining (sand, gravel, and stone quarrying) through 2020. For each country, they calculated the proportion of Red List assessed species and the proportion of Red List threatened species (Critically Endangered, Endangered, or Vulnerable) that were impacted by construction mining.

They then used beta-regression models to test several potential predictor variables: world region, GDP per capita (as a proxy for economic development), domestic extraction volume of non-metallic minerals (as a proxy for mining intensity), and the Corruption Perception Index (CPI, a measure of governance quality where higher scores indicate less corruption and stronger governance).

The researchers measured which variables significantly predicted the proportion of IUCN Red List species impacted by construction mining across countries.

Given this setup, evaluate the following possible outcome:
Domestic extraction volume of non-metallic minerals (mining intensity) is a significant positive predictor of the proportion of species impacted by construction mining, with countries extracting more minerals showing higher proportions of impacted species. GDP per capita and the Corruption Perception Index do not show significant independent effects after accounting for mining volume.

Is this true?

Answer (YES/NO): NO